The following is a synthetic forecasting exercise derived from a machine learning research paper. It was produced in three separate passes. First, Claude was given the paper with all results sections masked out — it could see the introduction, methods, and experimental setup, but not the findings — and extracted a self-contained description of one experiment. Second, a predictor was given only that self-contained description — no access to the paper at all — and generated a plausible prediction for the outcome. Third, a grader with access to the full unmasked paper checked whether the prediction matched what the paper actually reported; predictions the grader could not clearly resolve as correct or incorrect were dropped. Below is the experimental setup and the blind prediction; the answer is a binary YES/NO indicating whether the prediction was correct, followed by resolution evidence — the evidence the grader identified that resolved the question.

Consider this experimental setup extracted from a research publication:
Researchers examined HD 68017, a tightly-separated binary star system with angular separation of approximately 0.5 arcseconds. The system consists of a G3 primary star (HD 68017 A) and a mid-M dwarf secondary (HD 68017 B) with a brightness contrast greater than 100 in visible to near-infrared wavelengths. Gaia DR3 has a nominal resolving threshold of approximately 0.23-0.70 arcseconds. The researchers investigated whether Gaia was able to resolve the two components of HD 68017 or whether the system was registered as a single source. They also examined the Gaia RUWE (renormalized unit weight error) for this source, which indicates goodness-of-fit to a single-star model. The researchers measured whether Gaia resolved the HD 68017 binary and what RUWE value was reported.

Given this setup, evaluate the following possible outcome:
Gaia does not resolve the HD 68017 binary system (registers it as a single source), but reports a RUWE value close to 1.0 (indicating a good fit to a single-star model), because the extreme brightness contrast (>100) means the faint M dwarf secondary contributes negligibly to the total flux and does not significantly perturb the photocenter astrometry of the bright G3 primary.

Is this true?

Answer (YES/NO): NO